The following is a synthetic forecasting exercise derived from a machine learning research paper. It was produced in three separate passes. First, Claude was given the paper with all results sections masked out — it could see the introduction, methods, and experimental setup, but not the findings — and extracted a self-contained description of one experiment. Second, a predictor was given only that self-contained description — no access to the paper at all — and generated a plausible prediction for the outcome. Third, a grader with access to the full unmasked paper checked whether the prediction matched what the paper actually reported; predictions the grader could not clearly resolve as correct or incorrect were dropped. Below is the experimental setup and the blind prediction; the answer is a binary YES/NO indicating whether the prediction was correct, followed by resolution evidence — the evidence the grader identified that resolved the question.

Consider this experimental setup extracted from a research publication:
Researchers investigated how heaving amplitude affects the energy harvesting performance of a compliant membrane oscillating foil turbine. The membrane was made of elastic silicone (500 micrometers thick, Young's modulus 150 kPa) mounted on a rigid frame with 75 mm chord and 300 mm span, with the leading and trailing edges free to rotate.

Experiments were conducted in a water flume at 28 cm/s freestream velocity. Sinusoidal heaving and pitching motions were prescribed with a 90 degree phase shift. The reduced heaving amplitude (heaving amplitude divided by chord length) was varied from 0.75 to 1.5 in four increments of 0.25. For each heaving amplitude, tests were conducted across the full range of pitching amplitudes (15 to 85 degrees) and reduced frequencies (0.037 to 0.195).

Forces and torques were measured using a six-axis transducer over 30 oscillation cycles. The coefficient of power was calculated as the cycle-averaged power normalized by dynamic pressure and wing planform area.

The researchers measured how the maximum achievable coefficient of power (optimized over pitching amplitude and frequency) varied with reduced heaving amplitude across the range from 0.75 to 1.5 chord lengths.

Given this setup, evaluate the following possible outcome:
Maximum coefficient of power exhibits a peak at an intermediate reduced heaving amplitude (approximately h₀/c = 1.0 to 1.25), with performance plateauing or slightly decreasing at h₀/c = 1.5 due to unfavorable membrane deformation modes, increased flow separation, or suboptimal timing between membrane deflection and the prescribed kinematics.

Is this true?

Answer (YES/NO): NO